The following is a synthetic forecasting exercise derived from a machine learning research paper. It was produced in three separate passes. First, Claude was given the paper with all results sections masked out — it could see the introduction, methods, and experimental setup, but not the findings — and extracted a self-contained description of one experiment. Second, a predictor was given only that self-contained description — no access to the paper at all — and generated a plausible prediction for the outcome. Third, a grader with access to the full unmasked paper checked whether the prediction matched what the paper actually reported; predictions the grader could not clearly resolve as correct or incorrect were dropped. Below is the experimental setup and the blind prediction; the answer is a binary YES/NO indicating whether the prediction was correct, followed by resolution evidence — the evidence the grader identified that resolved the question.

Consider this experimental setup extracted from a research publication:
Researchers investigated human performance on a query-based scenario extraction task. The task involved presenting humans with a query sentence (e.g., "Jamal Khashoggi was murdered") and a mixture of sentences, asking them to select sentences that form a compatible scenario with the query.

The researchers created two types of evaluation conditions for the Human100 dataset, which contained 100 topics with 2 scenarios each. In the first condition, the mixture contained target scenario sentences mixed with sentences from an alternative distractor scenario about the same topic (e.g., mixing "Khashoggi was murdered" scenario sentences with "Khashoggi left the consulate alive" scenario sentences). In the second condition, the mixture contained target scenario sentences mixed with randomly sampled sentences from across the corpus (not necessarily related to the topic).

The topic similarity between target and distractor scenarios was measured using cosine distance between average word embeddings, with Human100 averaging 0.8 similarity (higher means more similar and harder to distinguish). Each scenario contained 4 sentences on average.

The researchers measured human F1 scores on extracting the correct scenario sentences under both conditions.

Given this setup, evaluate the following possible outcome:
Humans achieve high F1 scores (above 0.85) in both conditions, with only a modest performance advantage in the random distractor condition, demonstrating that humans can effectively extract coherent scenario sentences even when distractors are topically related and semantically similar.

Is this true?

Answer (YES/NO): NO